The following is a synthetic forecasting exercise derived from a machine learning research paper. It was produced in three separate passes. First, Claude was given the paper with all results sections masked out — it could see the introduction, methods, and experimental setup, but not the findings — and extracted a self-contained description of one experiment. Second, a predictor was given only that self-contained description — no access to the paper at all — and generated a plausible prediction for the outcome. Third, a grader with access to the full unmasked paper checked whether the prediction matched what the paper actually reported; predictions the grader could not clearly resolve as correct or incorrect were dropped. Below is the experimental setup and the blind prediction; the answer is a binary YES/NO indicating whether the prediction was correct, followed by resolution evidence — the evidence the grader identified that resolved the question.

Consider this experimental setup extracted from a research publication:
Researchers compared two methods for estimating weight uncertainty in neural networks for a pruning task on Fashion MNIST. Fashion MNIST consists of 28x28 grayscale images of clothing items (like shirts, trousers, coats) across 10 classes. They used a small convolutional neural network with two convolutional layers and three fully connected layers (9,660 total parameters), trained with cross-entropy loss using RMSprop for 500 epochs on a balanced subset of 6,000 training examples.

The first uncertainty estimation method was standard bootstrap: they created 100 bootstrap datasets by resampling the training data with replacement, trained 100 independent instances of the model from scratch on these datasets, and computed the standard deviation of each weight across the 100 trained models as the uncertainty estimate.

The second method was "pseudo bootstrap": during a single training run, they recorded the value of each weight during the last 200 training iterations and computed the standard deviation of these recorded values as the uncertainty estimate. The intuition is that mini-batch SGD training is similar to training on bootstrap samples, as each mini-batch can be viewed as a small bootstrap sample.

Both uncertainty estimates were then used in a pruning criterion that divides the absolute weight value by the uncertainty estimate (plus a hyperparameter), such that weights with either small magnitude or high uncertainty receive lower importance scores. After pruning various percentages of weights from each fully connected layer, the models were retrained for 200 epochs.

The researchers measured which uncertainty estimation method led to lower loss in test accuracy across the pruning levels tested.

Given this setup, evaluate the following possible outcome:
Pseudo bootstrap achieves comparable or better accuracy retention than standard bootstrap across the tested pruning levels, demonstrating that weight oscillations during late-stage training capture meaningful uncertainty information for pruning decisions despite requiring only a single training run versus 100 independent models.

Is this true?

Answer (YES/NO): NO